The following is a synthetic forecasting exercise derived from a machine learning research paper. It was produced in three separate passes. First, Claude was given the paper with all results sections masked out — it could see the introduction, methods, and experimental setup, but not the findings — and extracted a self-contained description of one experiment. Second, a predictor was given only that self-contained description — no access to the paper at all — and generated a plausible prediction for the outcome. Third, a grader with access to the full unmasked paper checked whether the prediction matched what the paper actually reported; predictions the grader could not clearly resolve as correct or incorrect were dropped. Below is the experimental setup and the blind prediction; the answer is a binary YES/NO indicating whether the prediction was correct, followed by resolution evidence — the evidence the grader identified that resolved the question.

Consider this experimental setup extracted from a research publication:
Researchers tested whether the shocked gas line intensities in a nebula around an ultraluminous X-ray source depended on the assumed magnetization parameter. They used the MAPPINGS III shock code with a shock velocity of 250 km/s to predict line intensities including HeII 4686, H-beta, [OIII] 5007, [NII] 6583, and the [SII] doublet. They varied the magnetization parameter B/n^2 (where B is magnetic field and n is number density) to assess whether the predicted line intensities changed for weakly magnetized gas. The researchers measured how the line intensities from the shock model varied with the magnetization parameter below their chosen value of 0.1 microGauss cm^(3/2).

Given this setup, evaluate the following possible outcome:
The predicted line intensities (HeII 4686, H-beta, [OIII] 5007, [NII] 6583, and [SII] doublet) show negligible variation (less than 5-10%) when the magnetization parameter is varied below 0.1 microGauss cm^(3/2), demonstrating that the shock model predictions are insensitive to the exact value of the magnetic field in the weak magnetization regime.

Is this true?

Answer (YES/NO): YES